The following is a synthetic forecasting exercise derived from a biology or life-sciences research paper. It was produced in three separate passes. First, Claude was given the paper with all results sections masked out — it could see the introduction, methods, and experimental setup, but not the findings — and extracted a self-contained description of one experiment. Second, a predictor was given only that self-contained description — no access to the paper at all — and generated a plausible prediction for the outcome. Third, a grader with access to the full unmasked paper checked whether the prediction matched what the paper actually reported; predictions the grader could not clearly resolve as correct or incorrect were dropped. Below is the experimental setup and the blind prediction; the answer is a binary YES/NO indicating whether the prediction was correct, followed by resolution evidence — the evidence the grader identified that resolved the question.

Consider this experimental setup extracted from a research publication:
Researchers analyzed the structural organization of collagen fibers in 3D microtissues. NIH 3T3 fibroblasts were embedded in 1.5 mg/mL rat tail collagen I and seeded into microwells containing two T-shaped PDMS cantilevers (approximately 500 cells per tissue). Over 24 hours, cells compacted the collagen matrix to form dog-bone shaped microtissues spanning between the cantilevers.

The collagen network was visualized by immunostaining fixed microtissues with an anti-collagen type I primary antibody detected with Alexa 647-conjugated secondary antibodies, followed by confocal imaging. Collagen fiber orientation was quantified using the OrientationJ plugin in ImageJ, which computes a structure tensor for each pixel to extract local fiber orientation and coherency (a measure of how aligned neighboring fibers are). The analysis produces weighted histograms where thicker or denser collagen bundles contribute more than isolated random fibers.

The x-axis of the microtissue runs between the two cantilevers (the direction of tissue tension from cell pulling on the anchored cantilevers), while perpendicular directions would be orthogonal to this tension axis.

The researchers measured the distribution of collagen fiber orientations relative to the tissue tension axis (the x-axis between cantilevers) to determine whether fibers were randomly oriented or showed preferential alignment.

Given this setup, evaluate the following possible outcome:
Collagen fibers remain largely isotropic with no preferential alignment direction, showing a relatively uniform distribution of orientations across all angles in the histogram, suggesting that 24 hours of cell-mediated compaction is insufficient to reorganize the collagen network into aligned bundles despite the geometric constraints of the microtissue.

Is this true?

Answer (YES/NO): NO